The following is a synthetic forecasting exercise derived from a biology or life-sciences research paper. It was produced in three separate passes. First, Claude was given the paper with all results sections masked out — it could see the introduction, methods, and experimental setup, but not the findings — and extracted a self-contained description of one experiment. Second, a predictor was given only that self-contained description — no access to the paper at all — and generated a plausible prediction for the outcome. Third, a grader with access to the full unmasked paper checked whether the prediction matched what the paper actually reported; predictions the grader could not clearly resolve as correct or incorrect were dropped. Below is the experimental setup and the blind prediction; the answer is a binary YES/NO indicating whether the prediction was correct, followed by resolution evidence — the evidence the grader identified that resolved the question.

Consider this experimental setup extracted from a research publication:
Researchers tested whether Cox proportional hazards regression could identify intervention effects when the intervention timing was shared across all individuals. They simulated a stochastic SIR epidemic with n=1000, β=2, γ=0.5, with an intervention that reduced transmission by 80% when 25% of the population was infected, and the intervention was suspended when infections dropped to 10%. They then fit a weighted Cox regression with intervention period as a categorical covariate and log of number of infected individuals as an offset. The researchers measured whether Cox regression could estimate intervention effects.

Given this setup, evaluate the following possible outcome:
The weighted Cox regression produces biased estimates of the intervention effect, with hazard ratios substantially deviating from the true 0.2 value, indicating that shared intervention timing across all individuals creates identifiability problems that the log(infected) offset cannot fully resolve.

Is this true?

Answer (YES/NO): NO